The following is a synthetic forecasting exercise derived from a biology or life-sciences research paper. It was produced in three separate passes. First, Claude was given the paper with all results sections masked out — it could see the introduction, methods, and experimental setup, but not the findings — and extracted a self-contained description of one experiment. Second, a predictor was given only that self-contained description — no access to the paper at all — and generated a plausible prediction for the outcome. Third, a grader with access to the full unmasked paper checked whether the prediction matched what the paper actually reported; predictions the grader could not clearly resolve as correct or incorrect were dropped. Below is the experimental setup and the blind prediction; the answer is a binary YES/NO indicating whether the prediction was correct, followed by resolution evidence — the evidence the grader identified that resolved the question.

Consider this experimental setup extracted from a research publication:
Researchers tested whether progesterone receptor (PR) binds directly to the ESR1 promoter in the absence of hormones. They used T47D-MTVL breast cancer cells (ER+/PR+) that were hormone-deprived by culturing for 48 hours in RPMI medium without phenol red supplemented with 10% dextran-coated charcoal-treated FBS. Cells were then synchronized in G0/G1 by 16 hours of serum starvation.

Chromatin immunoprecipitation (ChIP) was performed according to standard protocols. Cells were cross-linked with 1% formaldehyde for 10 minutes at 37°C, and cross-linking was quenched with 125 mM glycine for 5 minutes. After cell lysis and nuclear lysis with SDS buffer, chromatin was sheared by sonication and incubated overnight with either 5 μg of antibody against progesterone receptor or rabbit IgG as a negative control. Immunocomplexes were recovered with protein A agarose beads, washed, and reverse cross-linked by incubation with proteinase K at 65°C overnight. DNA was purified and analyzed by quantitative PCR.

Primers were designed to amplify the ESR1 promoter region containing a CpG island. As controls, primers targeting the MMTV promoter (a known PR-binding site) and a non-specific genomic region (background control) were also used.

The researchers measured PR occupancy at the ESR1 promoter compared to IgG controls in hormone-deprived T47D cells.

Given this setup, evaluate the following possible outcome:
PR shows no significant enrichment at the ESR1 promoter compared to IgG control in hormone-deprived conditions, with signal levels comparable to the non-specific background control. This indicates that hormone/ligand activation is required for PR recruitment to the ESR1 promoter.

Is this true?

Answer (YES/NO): NO